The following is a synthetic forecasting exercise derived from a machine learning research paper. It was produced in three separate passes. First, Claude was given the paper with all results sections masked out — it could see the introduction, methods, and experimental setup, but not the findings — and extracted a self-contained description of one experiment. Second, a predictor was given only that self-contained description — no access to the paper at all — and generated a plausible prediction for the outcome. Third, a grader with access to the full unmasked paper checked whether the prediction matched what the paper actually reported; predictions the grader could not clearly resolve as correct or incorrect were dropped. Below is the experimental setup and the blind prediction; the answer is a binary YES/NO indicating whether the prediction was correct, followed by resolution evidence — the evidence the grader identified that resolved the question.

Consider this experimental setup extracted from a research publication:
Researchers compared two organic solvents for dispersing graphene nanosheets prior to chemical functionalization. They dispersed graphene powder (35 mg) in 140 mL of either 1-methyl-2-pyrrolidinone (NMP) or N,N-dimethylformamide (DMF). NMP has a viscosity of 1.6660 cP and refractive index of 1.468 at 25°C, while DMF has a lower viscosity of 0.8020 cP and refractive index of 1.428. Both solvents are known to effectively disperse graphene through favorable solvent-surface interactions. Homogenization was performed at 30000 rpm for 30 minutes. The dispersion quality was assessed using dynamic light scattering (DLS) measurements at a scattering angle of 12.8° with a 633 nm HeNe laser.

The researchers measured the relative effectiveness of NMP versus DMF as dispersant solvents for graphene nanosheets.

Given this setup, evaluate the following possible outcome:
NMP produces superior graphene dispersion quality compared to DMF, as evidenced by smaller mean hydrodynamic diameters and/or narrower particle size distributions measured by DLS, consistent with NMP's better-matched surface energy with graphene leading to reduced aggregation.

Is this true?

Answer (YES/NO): YES